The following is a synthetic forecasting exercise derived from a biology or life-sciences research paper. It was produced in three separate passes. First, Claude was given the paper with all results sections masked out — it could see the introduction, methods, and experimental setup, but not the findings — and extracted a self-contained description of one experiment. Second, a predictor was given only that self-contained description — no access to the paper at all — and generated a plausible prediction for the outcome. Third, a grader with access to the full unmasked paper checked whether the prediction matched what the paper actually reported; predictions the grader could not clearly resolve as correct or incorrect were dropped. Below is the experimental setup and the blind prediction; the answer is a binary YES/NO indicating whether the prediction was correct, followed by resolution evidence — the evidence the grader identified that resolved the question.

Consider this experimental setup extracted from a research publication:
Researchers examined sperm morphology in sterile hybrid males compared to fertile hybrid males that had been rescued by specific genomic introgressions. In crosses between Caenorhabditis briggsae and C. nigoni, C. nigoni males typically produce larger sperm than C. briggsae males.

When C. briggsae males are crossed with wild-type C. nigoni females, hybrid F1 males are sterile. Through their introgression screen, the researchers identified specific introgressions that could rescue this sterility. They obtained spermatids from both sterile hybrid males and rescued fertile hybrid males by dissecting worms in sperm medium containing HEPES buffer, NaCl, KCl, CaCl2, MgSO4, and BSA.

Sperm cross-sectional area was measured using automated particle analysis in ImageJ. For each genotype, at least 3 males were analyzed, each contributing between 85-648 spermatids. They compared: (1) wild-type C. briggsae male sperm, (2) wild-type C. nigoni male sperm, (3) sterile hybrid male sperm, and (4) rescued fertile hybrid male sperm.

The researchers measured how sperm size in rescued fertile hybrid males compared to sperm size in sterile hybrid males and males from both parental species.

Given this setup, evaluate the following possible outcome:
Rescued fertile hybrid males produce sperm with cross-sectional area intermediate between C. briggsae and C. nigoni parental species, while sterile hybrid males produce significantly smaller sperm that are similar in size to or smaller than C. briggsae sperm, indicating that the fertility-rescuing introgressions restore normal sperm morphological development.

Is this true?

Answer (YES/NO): NO